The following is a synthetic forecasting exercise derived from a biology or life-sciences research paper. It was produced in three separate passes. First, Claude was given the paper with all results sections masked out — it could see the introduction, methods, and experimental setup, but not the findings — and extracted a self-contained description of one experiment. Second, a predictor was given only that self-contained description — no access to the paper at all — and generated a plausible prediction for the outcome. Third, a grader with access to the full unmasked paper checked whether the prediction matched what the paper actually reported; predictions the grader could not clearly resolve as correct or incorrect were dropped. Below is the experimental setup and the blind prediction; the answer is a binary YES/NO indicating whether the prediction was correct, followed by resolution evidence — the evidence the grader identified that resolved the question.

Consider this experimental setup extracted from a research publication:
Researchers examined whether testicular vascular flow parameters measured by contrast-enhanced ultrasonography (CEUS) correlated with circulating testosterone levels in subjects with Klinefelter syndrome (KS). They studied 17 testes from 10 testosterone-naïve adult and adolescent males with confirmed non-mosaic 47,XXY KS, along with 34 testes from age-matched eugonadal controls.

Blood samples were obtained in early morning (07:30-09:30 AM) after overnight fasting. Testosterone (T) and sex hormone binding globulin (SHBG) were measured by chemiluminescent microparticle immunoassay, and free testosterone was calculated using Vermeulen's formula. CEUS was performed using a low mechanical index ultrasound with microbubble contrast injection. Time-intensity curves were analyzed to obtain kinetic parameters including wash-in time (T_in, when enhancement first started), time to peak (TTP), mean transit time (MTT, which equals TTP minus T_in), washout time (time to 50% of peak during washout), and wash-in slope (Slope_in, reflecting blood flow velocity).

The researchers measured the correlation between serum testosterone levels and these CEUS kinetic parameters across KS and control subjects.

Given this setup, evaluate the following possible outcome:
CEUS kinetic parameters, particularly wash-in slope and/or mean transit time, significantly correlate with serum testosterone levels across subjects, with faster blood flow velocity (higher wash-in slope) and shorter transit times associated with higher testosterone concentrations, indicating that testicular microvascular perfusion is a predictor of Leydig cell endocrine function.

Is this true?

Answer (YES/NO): YES